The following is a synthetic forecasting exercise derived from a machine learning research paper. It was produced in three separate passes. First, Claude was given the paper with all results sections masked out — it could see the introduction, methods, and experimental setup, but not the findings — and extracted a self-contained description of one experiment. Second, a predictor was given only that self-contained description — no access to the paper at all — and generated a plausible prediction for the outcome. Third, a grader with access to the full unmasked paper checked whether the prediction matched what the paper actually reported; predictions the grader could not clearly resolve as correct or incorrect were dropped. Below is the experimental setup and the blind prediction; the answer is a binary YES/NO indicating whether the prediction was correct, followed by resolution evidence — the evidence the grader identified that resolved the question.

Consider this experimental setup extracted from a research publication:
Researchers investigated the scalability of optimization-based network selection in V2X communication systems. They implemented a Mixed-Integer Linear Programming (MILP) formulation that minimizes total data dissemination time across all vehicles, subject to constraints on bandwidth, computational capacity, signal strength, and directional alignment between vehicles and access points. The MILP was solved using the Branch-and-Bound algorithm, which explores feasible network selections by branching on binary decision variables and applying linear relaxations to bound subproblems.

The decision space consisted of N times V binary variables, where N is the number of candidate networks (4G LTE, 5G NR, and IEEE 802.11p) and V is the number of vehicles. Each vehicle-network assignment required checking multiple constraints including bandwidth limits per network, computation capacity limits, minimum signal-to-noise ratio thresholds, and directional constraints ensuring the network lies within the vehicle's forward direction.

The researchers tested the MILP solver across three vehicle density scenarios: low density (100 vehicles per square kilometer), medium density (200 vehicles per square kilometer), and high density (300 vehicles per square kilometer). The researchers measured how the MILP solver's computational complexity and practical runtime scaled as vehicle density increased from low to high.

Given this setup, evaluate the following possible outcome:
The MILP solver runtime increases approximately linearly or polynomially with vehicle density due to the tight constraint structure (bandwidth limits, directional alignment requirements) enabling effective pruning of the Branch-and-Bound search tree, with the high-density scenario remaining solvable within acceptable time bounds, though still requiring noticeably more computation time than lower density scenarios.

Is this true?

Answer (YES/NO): NO